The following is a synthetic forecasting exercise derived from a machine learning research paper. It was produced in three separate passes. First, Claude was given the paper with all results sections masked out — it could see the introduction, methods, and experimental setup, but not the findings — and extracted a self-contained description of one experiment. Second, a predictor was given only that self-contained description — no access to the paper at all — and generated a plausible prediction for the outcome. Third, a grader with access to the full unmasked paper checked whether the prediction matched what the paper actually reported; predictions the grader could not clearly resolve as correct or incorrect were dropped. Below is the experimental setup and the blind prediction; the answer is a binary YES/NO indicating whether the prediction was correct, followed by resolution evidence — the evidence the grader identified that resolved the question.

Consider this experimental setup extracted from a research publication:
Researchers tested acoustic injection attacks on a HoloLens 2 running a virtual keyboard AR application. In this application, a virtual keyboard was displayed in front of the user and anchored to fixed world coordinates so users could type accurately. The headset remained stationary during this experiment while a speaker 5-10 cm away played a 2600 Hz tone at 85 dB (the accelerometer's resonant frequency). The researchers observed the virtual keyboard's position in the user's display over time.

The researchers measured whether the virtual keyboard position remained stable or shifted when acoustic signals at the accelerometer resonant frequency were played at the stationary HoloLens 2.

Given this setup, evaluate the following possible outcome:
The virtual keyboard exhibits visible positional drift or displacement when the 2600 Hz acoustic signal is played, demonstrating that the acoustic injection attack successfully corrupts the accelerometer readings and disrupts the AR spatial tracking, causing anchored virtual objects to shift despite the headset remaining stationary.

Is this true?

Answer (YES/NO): YES